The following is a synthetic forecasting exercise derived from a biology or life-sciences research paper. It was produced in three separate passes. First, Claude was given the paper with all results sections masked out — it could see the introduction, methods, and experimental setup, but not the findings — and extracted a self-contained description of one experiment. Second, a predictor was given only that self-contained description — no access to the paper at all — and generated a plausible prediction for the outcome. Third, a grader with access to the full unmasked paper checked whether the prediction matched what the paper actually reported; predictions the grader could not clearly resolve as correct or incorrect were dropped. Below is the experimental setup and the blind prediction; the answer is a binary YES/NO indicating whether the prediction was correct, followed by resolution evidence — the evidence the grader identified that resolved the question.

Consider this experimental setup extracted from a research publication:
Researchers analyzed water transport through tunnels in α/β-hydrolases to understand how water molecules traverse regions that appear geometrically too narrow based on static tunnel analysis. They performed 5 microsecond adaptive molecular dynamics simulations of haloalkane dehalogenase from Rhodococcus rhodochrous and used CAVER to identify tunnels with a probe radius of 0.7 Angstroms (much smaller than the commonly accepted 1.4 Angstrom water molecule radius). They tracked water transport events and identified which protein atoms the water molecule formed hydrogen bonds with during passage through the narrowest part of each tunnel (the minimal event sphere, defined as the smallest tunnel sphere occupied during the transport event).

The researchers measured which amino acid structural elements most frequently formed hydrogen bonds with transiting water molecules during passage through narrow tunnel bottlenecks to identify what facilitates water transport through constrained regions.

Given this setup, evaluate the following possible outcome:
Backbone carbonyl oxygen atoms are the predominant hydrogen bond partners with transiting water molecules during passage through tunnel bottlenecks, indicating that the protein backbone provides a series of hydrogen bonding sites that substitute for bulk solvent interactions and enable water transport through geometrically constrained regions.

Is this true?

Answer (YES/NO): NO